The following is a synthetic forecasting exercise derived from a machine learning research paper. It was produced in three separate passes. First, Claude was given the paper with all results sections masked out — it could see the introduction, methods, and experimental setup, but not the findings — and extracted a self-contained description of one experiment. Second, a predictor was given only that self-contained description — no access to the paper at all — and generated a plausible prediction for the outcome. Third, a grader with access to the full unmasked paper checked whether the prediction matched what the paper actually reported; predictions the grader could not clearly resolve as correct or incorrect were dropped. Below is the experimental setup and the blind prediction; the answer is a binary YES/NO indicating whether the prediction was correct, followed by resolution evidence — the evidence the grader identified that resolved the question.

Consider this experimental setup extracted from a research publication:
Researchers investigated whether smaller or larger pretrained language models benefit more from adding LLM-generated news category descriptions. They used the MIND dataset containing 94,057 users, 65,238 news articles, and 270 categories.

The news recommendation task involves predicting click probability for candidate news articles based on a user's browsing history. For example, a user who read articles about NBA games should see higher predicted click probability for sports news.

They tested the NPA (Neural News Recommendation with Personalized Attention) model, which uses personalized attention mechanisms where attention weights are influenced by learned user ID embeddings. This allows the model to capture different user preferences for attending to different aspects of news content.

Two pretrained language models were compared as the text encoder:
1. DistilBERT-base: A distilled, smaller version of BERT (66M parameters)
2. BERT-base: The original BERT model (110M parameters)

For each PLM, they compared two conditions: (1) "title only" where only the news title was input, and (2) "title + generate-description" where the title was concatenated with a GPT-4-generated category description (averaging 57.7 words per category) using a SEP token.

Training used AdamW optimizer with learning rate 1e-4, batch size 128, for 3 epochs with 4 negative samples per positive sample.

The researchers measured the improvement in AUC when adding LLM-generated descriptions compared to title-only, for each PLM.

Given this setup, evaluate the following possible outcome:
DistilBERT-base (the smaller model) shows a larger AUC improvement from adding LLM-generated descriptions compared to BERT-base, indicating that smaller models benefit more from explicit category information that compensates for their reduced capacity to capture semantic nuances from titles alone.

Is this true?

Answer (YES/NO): NO